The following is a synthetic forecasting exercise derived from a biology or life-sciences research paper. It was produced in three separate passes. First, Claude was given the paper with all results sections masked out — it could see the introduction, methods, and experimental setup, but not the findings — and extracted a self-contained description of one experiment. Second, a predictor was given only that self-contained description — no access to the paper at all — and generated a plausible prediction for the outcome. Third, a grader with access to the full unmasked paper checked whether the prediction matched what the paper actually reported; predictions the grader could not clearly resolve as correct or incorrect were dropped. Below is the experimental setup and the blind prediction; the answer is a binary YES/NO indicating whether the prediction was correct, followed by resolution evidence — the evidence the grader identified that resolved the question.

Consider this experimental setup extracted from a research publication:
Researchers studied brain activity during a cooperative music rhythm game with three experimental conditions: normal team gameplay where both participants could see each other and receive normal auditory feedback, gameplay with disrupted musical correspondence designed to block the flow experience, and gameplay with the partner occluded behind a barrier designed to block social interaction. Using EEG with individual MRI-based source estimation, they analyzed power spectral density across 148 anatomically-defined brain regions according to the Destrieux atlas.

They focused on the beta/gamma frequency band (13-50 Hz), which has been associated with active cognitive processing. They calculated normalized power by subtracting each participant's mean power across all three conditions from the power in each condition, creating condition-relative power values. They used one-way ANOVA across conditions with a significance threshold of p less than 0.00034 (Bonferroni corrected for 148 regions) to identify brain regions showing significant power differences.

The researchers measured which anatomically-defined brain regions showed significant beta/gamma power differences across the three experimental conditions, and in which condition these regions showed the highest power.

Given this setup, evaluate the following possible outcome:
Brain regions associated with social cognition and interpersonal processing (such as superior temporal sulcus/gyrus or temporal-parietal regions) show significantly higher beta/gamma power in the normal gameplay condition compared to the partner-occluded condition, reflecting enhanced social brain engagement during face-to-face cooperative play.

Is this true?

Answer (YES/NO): NO